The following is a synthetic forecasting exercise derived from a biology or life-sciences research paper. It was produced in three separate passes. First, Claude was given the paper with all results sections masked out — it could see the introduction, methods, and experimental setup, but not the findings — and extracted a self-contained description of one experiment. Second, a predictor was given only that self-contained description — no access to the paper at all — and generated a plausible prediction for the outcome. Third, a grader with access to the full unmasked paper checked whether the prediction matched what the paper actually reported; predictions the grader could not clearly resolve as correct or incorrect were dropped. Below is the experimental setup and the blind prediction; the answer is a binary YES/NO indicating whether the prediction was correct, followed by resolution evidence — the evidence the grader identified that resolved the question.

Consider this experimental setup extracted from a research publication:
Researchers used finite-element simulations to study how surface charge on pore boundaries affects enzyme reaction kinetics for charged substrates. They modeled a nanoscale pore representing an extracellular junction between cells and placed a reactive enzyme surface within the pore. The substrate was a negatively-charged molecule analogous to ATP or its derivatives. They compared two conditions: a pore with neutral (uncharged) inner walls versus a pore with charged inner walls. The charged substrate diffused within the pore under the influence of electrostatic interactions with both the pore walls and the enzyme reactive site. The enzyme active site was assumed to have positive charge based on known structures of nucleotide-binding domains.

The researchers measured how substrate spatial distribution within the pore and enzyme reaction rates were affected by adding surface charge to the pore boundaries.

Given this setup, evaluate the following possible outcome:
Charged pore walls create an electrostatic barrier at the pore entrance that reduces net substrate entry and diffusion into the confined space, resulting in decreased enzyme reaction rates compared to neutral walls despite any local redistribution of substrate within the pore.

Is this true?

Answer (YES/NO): NO